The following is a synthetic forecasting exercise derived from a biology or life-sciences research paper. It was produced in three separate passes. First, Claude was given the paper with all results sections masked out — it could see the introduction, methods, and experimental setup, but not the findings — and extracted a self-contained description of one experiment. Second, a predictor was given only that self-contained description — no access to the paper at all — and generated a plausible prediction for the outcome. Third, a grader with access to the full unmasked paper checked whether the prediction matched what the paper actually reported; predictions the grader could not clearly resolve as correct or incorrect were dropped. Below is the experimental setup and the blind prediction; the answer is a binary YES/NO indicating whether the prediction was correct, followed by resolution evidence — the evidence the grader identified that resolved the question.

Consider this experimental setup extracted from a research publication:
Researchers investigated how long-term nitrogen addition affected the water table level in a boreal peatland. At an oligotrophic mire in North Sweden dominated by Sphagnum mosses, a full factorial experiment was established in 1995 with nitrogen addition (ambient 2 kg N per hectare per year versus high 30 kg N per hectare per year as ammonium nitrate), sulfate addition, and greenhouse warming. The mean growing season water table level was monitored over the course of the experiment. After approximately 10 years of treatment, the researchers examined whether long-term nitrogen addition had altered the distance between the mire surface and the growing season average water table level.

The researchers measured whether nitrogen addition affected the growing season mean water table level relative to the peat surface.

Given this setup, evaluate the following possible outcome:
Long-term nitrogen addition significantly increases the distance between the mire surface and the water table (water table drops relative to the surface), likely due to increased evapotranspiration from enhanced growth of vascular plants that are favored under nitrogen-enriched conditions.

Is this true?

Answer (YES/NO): NO